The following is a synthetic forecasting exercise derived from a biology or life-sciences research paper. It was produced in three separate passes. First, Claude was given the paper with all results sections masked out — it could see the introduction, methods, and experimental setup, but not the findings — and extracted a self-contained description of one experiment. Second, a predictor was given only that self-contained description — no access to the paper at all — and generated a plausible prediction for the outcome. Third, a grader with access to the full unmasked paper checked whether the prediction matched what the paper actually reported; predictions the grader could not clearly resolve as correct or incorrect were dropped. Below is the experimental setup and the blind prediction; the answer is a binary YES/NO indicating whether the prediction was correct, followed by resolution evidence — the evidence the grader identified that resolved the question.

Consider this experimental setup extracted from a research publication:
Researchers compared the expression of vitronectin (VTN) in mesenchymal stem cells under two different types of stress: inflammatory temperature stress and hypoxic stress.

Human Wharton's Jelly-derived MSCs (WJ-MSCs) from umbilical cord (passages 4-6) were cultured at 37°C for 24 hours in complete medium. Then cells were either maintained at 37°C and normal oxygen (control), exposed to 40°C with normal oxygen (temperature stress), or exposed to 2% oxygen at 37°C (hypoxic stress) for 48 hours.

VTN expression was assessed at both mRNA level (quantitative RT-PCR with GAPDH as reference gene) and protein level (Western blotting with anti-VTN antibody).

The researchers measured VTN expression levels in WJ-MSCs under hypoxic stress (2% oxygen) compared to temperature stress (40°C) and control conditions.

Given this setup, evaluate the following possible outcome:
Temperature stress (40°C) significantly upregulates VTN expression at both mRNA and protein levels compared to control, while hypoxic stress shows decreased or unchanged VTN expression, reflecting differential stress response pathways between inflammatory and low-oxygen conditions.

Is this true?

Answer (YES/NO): NO